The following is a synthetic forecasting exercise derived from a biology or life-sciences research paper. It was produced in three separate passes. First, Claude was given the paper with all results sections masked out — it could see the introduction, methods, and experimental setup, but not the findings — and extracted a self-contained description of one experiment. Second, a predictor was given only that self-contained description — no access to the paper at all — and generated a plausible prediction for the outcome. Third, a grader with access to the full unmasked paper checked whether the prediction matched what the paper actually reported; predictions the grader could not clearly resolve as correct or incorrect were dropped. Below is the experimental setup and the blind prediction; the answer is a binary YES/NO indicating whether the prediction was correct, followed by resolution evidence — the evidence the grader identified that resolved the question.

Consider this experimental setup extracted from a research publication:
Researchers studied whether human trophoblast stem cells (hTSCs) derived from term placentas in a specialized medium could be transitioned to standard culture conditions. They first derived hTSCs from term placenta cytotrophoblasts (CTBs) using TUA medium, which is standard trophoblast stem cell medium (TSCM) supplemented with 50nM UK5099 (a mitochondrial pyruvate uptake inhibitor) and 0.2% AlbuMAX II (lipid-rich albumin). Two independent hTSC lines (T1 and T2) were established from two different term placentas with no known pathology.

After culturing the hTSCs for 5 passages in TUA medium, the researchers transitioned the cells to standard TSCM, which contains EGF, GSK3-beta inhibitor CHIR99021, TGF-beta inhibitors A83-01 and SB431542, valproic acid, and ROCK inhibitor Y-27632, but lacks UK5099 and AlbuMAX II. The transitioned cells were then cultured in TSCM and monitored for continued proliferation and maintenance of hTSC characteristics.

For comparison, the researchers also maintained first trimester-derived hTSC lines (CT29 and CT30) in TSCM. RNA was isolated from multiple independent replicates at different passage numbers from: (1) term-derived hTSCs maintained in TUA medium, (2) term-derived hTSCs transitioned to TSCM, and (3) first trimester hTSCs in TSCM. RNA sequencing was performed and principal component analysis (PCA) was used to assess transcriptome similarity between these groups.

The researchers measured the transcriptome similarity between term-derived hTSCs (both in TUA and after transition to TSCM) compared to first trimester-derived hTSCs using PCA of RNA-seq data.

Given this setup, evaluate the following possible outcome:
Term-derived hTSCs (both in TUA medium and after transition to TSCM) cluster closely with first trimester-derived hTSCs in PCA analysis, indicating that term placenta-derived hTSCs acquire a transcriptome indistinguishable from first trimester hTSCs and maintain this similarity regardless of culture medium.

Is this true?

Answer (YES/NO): NO